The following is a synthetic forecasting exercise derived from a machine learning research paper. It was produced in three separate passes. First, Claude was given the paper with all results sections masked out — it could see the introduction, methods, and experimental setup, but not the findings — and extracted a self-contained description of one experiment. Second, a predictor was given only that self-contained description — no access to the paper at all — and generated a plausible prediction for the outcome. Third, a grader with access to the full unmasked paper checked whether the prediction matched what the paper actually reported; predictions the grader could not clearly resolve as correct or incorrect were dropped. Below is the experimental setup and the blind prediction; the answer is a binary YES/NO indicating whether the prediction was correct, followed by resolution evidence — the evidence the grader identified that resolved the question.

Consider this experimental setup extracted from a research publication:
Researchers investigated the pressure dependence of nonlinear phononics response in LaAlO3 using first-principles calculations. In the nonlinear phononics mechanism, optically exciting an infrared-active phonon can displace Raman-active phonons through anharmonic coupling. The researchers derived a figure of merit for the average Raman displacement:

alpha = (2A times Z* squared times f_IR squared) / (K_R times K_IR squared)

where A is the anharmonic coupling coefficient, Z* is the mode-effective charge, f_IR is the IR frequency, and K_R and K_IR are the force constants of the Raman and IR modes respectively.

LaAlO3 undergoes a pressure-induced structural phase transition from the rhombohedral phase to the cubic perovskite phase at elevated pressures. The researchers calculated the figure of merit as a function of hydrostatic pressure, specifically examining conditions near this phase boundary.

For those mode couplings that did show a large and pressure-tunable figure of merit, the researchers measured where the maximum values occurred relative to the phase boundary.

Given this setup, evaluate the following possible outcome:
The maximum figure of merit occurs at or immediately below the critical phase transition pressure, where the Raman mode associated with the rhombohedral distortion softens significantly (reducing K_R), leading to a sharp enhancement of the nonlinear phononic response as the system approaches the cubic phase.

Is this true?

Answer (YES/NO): NO